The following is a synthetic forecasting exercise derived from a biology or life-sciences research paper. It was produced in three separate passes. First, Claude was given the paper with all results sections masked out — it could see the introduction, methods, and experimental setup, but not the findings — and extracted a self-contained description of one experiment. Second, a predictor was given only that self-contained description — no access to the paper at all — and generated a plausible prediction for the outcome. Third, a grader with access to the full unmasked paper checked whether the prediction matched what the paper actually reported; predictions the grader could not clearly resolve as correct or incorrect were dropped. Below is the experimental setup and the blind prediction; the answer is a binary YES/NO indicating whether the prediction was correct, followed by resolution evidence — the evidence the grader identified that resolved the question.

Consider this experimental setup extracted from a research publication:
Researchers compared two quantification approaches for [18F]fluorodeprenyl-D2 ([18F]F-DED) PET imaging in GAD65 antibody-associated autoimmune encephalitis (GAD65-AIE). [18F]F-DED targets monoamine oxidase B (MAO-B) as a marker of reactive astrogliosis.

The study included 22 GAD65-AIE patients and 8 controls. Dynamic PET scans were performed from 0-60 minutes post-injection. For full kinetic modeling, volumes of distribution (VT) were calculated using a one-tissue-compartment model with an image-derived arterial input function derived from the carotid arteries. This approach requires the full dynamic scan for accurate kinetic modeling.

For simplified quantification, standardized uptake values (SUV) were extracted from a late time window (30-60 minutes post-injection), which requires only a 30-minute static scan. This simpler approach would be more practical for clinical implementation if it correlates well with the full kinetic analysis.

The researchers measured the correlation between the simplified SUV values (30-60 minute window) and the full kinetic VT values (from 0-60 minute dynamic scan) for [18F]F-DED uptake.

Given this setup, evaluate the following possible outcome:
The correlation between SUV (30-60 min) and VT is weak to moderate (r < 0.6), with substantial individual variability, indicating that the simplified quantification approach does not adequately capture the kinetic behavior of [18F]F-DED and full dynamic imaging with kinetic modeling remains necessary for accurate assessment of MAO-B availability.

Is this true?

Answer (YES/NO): NO